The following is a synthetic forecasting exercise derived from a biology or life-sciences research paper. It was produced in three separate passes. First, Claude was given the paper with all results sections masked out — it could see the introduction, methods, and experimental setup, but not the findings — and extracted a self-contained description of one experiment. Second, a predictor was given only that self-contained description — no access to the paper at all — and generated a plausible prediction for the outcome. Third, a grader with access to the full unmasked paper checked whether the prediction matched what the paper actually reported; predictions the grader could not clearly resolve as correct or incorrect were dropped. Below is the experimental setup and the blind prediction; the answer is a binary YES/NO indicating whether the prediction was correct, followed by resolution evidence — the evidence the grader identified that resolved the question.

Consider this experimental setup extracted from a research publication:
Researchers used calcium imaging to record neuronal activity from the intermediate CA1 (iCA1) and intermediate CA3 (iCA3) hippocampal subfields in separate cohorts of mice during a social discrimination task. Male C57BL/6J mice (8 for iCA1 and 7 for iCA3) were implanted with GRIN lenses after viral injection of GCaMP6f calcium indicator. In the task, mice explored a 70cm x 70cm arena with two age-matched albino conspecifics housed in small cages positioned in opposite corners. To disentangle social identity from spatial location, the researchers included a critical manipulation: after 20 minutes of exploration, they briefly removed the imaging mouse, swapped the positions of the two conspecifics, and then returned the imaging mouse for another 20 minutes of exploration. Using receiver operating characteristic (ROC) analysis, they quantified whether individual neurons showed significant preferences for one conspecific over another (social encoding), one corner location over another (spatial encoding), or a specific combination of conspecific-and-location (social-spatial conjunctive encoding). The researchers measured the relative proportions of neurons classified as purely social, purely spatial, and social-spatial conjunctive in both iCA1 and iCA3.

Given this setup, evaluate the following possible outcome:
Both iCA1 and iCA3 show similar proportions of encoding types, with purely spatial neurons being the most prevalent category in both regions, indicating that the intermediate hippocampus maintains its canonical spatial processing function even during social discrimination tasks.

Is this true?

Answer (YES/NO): NO